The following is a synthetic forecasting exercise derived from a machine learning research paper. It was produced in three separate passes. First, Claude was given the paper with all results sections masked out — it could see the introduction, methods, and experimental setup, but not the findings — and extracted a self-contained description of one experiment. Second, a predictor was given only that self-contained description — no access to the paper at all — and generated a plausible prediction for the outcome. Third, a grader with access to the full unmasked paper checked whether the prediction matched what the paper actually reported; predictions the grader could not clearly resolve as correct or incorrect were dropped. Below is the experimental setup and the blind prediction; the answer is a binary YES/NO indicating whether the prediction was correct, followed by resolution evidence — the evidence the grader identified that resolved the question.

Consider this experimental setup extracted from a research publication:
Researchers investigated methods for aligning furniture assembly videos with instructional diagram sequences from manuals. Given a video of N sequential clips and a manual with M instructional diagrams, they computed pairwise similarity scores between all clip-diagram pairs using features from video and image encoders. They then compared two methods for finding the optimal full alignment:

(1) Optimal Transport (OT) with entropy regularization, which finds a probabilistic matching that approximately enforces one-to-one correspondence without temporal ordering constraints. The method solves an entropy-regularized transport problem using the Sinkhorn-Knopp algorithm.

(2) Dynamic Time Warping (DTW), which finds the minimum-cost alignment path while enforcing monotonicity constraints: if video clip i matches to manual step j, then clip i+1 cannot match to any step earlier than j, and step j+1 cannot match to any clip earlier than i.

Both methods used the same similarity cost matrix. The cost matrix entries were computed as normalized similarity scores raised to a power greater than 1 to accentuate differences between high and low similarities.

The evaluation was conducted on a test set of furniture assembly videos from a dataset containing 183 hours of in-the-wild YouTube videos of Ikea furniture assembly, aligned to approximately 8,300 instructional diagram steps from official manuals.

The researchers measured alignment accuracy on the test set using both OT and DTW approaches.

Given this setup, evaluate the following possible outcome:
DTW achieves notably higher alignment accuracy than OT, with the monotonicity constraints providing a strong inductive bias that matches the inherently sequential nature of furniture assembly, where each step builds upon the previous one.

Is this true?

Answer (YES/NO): NO